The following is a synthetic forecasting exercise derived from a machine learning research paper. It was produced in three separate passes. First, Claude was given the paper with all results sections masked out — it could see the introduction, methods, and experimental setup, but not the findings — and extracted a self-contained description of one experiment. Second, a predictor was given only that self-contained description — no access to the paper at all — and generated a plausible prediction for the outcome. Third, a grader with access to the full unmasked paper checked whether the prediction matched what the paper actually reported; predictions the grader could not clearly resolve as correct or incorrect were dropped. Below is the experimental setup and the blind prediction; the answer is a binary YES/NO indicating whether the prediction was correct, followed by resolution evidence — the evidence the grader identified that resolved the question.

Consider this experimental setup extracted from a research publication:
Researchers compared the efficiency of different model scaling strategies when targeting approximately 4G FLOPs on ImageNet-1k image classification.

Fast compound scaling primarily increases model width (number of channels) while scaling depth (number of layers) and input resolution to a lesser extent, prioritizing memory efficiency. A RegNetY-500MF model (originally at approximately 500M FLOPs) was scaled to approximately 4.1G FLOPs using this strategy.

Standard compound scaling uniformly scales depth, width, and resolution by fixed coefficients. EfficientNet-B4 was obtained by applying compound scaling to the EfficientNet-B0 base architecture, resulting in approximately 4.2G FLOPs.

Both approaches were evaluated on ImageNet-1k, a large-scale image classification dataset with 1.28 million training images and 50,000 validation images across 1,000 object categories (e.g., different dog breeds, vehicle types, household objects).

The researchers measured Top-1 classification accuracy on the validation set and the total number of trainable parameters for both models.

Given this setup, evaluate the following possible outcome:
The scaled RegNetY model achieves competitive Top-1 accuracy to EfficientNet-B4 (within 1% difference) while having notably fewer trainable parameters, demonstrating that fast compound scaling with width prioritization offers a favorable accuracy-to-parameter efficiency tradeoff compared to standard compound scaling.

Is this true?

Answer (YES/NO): NO